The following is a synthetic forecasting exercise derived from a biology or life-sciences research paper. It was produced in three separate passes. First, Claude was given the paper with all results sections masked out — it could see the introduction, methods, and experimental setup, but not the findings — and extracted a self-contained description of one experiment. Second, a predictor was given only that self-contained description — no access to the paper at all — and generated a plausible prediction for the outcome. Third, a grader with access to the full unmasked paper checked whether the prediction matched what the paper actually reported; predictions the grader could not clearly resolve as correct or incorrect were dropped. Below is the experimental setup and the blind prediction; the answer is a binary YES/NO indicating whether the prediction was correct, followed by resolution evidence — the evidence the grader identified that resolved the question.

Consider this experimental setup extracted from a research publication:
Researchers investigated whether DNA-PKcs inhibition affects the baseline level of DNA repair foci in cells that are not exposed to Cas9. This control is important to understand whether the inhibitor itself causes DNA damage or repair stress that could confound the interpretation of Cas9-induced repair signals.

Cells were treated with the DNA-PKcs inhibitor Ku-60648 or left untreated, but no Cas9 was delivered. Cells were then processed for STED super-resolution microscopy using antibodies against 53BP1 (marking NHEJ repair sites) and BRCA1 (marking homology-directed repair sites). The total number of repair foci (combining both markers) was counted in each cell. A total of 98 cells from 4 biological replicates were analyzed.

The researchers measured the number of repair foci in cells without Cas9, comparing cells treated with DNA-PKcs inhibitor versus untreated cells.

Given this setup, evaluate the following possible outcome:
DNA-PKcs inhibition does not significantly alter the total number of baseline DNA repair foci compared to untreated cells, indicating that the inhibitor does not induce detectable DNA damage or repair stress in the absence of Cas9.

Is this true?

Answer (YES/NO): YES